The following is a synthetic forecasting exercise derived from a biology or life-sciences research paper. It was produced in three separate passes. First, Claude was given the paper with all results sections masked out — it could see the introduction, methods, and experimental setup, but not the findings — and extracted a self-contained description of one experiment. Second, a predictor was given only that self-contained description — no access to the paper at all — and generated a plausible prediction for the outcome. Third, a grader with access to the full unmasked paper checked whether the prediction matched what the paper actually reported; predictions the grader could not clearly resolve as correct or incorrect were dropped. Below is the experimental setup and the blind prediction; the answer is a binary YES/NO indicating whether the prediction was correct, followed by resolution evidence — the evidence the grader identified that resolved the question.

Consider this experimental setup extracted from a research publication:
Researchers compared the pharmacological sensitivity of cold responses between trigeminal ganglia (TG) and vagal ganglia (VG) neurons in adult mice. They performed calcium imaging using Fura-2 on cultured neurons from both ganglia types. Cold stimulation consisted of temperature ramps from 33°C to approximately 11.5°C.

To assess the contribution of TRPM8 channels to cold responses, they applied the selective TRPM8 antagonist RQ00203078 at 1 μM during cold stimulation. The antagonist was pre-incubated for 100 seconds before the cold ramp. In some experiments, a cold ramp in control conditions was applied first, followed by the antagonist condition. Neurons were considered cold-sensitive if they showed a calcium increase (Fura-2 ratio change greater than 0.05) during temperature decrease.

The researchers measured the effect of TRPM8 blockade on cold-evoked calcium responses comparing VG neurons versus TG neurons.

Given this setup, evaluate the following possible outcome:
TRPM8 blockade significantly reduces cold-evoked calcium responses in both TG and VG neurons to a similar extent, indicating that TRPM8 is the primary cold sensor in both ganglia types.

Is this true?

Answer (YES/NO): NO